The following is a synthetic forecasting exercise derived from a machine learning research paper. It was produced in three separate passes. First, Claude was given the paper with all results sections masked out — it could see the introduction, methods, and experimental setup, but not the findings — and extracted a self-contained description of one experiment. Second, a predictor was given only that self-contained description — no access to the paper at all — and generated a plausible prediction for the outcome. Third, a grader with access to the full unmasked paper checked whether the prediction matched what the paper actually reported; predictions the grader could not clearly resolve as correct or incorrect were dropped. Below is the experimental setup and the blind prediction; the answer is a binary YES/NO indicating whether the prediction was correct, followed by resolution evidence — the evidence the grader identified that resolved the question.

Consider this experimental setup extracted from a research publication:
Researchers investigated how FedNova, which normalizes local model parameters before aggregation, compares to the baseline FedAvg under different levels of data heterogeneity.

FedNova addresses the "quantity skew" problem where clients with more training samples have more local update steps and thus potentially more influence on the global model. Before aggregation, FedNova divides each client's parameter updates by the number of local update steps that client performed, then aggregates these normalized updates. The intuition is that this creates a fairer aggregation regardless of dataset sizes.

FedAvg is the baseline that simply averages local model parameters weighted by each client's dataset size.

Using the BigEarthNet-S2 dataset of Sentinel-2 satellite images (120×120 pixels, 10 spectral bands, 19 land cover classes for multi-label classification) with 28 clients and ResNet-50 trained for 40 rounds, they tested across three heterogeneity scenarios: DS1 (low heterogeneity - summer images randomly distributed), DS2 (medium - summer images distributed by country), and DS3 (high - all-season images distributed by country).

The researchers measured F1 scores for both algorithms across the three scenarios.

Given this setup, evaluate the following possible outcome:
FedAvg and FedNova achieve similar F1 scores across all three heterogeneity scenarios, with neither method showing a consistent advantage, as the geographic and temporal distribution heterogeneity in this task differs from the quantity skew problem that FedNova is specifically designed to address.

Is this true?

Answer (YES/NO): YES